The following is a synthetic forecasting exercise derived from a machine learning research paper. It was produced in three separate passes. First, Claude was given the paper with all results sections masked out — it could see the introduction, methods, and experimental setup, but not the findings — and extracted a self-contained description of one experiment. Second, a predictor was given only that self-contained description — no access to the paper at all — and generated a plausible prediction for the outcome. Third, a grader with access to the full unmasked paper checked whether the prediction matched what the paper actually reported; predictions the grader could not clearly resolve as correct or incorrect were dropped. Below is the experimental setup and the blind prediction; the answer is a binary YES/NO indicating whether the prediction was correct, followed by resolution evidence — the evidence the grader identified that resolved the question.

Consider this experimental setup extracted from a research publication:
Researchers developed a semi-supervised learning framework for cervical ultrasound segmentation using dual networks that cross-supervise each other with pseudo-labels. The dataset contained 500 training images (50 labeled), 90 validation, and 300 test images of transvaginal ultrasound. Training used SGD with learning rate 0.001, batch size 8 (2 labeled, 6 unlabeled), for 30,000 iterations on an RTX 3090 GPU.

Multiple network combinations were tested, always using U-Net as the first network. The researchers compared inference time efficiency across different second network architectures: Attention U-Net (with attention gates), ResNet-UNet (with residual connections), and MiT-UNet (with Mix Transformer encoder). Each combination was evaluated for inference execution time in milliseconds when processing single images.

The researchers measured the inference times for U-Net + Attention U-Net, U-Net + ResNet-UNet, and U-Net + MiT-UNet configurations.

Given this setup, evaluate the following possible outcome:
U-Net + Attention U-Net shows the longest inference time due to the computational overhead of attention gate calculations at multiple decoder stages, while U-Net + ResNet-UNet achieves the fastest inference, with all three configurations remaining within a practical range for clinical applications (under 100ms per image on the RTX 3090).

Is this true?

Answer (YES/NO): NO